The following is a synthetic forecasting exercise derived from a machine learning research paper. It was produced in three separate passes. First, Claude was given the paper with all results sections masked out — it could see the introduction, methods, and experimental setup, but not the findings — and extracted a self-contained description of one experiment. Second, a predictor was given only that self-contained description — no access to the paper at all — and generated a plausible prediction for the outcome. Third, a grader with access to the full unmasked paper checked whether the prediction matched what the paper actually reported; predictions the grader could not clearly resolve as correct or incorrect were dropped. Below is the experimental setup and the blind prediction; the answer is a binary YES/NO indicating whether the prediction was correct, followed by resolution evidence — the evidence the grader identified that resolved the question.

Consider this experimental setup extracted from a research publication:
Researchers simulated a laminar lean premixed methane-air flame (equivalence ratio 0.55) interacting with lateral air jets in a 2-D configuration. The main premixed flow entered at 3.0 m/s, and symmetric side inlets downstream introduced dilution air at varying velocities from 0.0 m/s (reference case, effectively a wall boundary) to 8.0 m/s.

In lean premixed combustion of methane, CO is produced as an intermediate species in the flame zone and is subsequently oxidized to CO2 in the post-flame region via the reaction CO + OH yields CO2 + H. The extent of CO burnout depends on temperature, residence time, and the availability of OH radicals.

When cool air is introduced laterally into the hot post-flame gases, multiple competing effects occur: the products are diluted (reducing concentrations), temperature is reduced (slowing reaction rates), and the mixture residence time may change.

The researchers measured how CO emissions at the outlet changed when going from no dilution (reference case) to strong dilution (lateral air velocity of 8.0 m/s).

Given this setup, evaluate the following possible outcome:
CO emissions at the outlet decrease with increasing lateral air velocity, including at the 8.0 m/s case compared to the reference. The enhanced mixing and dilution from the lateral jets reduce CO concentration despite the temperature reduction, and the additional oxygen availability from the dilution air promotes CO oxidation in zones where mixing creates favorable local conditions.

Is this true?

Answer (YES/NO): NO